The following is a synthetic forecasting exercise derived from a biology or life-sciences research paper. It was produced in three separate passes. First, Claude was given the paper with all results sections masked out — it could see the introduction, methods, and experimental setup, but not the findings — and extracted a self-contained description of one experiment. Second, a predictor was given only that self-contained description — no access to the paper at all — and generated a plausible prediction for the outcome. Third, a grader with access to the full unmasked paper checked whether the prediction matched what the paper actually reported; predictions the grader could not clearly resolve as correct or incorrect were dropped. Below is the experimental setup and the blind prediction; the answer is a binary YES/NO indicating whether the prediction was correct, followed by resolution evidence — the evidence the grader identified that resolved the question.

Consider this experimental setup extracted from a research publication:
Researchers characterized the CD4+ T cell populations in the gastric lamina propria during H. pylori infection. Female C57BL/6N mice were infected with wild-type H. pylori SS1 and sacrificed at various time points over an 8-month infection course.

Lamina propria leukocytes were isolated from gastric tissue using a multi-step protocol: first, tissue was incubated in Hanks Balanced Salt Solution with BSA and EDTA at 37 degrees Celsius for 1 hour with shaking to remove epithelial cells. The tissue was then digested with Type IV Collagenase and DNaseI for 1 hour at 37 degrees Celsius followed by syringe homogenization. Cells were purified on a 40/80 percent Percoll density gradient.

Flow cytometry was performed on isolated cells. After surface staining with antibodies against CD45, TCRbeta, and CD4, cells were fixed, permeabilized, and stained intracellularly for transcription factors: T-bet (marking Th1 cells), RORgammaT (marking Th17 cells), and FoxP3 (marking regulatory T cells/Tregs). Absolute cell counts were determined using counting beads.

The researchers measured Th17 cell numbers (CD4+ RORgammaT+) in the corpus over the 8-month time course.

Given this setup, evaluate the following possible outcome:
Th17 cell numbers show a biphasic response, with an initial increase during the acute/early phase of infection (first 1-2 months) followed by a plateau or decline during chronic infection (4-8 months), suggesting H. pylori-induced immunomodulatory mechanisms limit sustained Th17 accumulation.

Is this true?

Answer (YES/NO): NO